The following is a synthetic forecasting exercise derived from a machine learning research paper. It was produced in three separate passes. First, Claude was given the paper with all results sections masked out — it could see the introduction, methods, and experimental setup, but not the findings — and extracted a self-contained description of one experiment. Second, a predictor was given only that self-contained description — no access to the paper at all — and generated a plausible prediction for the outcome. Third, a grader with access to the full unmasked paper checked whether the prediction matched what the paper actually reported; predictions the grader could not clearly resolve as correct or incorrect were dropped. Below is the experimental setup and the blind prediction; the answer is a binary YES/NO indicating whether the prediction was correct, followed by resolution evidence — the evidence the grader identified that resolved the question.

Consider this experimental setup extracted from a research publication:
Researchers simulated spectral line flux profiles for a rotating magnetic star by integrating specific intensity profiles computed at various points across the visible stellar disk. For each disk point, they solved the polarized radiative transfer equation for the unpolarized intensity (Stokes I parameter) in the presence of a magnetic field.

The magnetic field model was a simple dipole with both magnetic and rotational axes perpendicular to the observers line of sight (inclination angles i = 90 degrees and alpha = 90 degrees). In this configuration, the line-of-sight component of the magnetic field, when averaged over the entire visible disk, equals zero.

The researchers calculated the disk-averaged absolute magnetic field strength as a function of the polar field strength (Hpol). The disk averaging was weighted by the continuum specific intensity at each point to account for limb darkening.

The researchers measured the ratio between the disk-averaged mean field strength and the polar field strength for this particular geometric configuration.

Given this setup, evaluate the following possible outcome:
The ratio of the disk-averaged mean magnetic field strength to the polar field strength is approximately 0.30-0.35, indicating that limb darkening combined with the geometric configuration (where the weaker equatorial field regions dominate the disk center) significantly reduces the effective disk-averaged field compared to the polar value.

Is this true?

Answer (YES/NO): NO